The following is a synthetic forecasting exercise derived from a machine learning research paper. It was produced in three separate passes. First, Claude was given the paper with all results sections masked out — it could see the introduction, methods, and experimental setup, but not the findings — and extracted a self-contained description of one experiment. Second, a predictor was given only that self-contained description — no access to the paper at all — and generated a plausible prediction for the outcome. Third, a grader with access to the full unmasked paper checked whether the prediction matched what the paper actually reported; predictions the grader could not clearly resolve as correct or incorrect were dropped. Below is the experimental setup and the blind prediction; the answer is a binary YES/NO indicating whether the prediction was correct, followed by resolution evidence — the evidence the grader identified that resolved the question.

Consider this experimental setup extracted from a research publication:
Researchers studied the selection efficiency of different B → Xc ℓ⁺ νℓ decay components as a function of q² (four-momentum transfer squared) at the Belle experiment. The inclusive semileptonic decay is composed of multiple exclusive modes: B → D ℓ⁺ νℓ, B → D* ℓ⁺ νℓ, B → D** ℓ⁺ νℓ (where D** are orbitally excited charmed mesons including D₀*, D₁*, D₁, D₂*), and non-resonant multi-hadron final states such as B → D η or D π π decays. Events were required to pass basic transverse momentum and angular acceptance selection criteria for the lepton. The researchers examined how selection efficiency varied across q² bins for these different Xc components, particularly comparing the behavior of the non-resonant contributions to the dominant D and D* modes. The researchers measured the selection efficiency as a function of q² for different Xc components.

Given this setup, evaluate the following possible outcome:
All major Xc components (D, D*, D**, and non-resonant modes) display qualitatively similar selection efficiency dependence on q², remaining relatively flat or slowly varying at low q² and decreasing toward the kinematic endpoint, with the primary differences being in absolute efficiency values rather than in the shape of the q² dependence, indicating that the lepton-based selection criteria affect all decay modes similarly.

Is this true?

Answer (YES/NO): NO